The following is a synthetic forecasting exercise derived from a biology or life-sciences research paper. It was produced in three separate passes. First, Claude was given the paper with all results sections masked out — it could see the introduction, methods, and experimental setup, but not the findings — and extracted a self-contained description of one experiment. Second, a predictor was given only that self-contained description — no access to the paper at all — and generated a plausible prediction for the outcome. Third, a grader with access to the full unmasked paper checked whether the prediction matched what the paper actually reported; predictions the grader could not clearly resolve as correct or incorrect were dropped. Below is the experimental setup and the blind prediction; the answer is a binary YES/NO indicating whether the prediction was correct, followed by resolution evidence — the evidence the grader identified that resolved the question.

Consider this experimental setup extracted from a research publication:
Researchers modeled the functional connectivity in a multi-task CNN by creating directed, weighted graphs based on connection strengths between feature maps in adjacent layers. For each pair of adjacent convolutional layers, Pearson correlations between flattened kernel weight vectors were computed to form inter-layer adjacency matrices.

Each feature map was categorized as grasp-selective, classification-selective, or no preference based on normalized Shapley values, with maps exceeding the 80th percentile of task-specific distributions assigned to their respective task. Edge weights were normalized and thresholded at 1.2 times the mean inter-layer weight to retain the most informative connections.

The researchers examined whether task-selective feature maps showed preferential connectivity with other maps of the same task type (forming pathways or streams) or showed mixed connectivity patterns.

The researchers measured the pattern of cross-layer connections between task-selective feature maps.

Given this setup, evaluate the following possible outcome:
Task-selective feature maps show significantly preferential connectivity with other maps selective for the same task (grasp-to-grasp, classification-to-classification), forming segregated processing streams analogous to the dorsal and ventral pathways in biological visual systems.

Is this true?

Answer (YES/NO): NO